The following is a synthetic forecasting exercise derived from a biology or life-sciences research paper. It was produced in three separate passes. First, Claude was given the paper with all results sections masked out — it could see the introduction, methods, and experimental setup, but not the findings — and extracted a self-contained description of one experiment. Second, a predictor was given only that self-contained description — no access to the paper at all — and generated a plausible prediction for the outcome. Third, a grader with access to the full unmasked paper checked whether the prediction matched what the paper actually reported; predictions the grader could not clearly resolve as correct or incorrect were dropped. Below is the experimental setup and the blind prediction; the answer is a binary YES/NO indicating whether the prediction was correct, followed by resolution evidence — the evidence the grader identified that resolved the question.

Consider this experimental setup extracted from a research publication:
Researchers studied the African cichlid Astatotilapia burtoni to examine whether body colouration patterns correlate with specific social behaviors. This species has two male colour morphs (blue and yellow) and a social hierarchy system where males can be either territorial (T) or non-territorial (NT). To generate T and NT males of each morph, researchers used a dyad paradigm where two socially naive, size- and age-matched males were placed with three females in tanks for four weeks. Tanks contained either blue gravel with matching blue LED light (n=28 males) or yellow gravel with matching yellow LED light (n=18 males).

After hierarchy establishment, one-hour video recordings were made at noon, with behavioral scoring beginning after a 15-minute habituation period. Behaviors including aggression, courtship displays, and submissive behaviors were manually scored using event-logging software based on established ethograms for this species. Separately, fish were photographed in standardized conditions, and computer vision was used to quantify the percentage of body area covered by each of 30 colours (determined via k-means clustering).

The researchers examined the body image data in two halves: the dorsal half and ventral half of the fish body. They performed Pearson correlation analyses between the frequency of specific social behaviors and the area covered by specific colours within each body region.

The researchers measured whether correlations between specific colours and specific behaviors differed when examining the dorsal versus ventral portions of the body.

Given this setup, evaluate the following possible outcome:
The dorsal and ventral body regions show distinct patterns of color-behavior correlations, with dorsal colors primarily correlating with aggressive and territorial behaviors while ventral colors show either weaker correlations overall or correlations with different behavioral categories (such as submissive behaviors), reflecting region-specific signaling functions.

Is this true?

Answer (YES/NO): NO